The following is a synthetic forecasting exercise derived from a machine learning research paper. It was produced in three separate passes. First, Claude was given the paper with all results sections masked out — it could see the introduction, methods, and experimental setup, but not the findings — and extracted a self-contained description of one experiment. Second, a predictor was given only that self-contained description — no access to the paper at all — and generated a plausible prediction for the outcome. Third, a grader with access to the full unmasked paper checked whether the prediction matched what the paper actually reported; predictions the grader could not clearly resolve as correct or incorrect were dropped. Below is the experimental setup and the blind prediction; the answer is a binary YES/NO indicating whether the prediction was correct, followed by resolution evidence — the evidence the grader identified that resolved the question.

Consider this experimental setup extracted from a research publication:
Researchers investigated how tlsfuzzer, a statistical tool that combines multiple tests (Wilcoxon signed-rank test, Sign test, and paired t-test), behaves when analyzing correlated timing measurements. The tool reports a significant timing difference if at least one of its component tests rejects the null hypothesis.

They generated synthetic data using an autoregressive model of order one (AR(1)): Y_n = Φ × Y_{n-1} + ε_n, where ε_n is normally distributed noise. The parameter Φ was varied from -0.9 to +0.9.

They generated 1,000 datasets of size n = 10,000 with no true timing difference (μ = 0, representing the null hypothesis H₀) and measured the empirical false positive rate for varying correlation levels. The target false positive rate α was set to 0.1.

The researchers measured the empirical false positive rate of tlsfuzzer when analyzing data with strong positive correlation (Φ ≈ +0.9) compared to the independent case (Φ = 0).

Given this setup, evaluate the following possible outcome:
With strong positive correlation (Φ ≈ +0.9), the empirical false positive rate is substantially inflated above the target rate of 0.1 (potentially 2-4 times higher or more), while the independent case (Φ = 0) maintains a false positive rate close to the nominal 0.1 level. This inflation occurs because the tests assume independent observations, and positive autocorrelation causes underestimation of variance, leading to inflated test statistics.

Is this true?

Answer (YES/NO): YES